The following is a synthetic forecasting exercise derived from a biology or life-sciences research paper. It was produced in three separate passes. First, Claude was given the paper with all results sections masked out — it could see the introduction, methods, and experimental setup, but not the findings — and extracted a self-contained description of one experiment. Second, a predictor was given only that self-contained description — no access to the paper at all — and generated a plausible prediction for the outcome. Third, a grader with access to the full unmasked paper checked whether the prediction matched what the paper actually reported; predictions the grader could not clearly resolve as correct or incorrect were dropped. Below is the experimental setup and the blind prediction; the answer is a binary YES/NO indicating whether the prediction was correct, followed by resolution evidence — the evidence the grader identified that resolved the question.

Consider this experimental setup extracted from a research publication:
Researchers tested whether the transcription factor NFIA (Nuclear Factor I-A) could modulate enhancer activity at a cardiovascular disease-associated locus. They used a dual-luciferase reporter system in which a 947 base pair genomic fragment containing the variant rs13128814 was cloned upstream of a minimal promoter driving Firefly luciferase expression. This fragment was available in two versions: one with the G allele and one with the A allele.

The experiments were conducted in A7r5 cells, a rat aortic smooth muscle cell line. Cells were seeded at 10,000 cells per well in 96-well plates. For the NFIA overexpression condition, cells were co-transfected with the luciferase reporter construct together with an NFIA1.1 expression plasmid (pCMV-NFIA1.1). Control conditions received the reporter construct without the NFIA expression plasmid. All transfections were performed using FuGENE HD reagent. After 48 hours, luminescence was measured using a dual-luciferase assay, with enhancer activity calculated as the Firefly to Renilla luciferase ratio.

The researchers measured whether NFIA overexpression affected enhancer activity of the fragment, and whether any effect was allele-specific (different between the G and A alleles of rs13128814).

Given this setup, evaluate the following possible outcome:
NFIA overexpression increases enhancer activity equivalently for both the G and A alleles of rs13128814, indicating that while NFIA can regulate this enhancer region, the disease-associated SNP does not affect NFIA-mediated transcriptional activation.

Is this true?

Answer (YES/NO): NO